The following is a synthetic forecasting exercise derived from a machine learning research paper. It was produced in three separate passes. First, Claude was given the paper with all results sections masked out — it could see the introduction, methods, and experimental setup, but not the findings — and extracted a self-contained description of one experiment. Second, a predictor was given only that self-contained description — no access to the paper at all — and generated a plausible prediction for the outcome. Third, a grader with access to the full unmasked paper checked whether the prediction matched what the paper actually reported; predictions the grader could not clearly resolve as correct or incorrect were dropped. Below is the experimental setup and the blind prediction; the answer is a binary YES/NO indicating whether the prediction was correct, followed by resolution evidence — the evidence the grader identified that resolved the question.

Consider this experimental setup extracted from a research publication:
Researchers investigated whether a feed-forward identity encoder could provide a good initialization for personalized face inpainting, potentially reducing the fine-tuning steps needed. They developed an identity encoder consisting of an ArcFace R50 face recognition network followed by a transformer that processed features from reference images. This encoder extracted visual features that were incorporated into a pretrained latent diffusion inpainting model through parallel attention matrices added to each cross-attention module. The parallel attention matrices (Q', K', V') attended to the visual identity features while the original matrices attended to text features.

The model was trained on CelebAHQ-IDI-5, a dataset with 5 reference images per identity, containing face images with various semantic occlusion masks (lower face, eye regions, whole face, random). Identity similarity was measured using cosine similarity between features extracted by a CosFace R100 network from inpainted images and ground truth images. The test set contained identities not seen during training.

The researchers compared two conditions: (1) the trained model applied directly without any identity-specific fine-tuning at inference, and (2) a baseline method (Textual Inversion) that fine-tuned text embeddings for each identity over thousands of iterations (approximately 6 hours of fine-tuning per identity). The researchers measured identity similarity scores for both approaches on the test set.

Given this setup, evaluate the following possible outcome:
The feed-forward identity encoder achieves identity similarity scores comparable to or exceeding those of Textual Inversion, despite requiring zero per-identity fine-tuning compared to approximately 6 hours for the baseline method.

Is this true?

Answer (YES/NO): YES